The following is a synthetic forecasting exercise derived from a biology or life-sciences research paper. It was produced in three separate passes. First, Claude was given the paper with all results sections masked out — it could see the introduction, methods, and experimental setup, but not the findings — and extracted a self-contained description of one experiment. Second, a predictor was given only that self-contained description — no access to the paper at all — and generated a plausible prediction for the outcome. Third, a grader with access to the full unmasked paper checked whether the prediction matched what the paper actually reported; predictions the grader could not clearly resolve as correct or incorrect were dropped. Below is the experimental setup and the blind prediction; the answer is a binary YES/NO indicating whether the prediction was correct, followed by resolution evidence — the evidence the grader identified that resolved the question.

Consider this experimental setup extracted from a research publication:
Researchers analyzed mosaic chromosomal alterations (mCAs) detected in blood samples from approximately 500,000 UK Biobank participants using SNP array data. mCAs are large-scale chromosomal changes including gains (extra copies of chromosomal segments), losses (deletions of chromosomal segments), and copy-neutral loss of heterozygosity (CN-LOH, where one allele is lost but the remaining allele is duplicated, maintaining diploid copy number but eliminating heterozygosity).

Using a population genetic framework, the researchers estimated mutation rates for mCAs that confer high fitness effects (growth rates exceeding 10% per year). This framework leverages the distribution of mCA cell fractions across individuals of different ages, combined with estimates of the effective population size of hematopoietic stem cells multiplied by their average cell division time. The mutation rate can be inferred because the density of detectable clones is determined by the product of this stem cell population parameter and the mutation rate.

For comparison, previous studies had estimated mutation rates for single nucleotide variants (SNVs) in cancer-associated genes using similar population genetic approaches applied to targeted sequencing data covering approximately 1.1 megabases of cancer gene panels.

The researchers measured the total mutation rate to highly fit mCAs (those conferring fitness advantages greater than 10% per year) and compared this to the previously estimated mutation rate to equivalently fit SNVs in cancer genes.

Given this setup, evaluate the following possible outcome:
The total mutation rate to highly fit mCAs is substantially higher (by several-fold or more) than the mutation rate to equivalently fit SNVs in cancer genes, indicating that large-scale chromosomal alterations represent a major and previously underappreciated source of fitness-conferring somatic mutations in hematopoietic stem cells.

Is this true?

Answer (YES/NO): NO